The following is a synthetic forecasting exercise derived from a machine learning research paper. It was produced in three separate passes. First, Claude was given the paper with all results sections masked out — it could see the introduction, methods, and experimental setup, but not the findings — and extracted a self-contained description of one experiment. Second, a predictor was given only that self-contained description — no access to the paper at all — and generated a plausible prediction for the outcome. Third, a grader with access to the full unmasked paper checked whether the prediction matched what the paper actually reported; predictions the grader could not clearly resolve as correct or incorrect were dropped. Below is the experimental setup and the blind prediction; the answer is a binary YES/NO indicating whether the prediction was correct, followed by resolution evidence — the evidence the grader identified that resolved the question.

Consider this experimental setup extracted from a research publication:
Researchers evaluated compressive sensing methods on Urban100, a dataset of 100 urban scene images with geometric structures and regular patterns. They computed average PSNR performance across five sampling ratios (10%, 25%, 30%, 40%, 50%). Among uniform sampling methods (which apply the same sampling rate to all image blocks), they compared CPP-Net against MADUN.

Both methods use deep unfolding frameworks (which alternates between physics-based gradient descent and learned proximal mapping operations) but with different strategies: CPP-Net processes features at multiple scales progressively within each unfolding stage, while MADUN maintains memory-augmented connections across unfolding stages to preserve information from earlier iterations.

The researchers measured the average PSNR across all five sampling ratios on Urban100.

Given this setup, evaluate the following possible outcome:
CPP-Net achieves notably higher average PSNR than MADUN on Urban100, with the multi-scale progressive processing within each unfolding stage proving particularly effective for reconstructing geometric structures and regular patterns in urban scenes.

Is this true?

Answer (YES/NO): NO